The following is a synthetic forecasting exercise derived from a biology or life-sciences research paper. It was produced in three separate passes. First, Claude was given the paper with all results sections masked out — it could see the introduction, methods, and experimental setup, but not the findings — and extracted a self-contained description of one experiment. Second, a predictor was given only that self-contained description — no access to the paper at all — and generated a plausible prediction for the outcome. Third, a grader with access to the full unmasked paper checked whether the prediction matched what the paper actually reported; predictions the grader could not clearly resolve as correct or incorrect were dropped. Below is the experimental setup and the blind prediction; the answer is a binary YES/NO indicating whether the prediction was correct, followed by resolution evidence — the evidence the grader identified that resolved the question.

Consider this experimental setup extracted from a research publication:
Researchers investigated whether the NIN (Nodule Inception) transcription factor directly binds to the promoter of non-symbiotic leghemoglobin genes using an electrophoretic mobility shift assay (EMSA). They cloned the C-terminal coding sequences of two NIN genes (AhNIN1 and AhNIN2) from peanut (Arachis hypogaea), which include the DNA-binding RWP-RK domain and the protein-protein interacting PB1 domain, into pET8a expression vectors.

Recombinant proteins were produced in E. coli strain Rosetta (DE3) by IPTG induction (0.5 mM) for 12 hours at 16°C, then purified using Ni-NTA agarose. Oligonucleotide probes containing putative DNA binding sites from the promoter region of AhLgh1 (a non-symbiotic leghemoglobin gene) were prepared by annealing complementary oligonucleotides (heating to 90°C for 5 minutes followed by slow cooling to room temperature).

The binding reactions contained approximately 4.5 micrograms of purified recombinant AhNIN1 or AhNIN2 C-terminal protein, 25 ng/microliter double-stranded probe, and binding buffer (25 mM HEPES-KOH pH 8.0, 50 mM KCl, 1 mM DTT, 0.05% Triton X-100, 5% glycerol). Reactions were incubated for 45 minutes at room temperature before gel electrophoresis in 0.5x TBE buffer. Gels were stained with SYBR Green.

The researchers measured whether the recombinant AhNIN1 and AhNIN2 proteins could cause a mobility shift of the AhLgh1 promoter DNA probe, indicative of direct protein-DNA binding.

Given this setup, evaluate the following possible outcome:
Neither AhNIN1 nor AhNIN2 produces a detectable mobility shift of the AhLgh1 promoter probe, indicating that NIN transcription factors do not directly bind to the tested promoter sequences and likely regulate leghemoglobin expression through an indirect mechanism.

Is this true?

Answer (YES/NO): NO